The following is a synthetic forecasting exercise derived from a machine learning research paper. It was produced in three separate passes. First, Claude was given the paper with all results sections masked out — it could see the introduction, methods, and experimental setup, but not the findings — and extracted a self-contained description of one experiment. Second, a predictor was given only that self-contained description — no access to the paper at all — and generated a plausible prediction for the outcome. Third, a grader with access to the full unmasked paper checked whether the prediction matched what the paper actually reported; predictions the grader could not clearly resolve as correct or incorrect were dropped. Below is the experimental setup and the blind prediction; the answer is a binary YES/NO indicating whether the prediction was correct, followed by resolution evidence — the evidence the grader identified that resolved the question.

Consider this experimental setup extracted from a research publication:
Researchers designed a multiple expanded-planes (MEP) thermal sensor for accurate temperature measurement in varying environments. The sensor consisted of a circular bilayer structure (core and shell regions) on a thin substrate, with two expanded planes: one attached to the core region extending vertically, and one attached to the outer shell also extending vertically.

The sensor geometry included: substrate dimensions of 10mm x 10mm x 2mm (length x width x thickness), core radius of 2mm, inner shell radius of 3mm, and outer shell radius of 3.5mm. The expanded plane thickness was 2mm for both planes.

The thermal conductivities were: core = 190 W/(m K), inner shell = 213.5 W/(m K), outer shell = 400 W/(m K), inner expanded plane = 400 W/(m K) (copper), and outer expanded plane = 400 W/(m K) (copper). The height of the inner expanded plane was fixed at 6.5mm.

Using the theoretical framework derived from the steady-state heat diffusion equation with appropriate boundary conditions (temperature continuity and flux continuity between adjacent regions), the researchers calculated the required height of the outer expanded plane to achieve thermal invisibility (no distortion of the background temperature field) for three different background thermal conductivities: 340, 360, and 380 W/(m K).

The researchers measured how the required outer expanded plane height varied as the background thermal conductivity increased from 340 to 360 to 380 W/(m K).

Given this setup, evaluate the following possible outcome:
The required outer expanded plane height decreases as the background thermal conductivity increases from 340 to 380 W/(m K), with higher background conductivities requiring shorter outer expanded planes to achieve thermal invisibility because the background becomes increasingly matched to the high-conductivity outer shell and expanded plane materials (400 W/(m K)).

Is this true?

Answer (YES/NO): NO